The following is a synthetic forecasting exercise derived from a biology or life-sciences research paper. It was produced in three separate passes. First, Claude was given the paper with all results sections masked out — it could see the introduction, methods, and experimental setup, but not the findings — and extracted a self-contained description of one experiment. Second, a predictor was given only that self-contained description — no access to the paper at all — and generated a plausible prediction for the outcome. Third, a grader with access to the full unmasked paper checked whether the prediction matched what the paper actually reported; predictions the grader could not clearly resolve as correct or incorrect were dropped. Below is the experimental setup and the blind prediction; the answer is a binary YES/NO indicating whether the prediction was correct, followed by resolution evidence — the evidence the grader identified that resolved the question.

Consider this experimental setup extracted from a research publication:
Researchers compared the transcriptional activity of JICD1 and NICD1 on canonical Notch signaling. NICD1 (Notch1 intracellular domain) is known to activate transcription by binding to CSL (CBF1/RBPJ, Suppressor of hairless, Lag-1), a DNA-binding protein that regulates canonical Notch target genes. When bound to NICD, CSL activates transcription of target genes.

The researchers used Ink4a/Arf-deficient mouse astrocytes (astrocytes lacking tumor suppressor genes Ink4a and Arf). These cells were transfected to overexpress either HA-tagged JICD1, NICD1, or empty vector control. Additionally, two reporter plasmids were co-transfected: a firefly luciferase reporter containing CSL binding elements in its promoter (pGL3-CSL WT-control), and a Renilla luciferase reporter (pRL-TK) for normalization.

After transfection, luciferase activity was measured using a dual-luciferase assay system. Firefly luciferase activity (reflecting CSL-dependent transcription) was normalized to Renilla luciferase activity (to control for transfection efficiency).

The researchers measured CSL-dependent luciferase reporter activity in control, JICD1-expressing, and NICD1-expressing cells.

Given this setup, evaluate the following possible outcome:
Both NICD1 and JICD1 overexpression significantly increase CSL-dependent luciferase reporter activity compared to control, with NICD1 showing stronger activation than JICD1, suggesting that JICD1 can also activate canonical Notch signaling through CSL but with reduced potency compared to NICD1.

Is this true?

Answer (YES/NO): NO